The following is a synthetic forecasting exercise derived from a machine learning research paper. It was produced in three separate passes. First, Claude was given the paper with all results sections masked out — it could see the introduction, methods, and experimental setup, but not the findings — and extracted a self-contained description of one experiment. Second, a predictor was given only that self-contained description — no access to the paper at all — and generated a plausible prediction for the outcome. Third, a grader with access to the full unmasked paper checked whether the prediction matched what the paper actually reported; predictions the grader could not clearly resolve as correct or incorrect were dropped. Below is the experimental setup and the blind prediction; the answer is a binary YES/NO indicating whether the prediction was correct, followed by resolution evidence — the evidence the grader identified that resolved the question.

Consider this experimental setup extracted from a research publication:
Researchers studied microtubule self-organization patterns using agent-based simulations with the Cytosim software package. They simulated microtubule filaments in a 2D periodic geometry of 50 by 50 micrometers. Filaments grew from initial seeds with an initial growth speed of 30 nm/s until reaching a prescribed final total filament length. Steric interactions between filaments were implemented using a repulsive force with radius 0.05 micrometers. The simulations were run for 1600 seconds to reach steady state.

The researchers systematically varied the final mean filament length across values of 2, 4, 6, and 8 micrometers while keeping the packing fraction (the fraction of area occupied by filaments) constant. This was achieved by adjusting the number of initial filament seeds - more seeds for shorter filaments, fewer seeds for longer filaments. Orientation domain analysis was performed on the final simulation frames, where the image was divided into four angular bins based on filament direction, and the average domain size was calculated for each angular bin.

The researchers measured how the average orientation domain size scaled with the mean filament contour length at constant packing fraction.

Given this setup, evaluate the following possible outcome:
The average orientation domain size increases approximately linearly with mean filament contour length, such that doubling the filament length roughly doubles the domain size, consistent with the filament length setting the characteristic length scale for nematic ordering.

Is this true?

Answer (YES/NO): NO